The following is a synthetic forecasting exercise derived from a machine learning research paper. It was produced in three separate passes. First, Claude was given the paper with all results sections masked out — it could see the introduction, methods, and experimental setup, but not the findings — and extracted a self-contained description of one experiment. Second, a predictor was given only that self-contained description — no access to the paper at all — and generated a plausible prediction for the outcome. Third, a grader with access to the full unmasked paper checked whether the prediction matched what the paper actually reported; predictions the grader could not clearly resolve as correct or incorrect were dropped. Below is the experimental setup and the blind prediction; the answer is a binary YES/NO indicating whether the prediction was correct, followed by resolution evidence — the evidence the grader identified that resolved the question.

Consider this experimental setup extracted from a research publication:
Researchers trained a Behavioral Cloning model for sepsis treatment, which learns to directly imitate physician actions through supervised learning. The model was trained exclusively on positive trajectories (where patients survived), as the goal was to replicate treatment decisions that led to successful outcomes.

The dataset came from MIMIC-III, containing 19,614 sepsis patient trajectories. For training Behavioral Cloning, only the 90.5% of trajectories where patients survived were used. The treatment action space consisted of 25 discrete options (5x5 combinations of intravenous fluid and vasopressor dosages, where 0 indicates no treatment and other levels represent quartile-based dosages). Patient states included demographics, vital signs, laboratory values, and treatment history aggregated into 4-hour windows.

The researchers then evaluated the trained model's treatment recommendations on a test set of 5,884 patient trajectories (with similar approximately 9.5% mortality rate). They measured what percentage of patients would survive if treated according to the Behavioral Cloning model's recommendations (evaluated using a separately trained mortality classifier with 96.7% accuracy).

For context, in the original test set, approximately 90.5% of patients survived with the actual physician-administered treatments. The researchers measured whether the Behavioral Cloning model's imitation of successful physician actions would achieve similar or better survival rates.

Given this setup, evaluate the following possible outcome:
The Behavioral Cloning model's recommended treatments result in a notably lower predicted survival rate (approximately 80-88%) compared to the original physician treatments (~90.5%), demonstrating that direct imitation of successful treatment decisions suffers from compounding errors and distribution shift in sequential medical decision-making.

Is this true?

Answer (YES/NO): NO